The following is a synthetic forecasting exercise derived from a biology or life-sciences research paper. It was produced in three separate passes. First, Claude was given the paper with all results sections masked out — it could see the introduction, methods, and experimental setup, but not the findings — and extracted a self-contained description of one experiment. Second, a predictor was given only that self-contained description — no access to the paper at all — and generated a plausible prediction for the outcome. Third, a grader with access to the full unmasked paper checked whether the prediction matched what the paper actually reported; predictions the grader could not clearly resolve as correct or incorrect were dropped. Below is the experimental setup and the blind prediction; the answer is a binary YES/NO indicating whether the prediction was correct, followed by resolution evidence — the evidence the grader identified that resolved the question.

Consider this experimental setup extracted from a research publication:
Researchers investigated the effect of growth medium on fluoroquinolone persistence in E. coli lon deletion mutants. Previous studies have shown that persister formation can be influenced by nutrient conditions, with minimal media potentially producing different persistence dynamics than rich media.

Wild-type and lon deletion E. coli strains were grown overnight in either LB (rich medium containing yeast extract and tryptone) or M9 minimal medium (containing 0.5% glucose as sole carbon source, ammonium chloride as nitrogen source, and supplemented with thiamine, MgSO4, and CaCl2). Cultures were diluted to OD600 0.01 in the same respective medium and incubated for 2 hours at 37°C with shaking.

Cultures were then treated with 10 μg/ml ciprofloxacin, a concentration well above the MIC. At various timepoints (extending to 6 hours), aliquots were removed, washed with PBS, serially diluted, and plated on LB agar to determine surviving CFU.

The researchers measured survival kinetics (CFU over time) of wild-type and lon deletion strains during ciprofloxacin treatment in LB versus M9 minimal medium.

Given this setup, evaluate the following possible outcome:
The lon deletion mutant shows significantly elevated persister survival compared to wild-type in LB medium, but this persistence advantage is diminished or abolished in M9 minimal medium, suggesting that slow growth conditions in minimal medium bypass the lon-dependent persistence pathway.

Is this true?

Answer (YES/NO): NO